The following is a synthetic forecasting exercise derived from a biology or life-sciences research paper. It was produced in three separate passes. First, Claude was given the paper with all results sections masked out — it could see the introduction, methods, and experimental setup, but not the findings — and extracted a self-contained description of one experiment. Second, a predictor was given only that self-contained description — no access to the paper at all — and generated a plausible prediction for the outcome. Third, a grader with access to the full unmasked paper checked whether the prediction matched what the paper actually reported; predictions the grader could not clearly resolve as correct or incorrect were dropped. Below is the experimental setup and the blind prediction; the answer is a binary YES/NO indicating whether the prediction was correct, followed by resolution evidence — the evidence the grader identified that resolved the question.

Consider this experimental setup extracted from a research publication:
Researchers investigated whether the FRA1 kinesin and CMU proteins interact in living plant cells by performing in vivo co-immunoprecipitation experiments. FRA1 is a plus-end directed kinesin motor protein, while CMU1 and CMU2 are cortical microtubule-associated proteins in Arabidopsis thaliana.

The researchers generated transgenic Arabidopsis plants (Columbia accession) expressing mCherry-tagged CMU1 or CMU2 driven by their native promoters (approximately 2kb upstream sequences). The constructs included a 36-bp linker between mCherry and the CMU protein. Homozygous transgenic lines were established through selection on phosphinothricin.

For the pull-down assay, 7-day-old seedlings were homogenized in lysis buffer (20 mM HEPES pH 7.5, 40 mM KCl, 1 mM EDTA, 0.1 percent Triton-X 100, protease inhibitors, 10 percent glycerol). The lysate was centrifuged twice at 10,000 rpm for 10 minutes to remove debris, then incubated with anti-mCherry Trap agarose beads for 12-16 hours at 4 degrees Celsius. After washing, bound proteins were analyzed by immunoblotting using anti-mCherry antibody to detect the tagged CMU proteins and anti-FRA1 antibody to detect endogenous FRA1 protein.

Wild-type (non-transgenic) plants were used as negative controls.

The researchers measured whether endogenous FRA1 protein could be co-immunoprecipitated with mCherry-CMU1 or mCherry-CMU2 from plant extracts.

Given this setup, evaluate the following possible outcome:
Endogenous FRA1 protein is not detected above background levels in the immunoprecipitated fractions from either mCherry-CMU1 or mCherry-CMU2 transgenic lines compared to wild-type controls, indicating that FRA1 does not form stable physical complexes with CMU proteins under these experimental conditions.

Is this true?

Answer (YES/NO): NO